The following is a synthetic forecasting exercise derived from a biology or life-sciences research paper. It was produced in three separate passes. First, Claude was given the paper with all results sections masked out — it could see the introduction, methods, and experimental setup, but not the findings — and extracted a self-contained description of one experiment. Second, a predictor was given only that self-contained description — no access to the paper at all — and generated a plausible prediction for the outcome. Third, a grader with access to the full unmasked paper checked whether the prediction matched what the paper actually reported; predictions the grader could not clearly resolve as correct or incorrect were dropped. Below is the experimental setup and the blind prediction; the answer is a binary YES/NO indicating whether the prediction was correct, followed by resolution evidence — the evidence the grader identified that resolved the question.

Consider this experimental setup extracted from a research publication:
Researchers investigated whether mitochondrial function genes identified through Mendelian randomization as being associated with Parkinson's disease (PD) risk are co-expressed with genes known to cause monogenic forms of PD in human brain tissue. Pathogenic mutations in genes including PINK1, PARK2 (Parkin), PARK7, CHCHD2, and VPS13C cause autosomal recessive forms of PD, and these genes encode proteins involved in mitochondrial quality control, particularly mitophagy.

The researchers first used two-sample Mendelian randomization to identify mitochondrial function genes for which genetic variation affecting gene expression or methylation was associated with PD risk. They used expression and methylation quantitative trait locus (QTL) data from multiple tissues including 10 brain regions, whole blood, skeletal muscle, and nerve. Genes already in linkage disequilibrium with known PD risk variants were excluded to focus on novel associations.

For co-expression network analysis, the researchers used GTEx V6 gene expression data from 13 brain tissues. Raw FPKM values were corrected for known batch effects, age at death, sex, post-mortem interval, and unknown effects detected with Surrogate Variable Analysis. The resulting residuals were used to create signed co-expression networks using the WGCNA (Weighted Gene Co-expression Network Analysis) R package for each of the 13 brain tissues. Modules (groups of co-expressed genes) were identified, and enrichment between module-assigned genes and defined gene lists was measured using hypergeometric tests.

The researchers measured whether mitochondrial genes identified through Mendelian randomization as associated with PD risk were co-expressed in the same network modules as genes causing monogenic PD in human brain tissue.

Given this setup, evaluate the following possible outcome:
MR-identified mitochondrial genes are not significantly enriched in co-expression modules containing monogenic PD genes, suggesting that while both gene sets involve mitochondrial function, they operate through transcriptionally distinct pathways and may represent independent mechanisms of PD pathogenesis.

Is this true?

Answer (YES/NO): NO